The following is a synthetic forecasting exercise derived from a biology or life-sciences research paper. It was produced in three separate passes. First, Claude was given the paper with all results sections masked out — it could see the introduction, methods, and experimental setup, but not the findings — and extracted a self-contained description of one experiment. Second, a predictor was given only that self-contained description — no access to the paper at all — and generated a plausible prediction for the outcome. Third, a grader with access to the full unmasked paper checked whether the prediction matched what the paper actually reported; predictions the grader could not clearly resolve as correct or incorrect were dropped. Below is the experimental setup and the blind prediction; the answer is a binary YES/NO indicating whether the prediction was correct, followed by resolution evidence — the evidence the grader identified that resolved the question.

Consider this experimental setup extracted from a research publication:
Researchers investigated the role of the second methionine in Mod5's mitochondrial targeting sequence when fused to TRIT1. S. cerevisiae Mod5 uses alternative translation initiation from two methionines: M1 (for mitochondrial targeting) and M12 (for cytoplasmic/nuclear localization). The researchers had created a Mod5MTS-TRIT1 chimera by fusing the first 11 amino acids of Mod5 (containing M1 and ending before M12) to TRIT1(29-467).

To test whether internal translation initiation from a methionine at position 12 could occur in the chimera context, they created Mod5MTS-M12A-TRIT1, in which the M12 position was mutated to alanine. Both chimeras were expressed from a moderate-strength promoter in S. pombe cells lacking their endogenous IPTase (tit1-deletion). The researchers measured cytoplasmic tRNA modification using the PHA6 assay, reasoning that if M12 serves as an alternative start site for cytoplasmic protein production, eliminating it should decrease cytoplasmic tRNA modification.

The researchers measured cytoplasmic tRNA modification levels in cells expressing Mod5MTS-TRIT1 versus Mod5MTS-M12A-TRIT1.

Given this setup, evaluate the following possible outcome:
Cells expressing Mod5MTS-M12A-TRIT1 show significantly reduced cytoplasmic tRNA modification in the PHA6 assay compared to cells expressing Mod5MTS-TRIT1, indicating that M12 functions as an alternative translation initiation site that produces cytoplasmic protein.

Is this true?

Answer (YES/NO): NO